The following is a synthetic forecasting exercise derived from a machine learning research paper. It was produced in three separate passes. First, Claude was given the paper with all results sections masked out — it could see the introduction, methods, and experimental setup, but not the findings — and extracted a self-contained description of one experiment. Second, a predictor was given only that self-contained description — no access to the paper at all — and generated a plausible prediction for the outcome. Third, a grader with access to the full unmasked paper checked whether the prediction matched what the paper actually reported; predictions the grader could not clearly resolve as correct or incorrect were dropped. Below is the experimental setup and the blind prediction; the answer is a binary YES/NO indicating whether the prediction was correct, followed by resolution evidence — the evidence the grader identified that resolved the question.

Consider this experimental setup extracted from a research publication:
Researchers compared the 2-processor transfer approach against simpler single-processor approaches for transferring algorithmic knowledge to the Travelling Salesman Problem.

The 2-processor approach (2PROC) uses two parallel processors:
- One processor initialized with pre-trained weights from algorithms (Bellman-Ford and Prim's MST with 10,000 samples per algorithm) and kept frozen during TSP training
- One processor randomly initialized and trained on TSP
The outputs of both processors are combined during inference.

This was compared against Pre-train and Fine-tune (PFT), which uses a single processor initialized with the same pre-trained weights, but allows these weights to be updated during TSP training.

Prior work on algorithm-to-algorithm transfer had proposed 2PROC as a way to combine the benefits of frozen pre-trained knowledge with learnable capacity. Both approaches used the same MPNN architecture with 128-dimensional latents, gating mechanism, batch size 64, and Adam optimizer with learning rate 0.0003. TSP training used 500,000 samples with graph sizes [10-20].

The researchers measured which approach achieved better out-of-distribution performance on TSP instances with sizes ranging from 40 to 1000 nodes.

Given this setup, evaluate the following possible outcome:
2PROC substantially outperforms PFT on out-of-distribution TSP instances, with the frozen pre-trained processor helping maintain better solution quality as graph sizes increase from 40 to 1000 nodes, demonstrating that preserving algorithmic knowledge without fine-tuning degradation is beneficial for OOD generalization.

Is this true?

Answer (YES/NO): NO